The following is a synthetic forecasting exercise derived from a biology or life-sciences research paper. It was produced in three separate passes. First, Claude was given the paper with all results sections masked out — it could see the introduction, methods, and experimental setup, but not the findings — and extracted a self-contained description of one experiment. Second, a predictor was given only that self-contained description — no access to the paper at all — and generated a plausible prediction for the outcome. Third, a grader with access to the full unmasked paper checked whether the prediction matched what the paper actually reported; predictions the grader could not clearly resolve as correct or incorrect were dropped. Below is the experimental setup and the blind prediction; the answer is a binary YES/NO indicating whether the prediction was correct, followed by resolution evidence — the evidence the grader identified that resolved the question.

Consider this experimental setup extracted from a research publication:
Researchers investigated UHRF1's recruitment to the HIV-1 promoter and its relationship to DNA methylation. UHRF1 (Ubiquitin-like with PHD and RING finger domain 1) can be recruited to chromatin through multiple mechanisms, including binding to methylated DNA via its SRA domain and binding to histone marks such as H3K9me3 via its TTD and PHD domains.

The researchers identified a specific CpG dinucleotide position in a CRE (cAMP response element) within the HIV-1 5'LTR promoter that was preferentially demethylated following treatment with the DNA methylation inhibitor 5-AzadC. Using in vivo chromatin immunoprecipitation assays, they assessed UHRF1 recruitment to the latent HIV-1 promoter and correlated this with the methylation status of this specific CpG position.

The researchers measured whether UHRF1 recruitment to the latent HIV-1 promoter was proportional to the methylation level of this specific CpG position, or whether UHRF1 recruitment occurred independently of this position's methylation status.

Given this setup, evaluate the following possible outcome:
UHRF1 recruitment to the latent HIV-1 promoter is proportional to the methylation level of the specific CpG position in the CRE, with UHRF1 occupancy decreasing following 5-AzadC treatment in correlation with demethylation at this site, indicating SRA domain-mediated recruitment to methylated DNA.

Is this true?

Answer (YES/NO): YES